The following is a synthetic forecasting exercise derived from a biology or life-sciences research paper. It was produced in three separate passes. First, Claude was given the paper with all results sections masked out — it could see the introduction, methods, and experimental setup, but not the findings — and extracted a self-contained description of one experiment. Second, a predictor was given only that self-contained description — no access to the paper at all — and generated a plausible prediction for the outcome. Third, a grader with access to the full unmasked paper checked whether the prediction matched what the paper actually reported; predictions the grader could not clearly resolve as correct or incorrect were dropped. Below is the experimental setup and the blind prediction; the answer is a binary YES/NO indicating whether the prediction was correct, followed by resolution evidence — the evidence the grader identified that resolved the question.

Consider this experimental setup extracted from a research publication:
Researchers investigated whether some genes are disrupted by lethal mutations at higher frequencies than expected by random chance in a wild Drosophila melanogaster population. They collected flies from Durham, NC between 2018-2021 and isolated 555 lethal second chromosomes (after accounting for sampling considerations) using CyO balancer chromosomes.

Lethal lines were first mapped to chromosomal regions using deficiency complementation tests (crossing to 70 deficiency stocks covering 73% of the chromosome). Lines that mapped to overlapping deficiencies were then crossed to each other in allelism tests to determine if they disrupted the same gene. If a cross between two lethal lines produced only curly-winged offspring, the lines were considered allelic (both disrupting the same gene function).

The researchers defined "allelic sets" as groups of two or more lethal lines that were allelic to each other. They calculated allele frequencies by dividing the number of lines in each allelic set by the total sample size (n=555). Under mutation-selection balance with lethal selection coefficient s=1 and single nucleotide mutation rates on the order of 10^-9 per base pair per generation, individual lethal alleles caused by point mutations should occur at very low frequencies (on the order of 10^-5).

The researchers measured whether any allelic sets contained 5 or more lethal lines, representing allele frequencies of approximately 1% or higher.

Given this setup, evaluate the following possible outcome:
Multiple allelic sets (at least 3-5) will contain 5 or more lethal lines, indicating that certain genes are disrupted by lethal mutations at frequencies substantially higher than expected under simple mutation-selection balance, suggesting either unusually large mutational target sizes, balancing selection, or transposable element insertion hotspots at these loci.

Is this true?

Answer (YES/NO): YES